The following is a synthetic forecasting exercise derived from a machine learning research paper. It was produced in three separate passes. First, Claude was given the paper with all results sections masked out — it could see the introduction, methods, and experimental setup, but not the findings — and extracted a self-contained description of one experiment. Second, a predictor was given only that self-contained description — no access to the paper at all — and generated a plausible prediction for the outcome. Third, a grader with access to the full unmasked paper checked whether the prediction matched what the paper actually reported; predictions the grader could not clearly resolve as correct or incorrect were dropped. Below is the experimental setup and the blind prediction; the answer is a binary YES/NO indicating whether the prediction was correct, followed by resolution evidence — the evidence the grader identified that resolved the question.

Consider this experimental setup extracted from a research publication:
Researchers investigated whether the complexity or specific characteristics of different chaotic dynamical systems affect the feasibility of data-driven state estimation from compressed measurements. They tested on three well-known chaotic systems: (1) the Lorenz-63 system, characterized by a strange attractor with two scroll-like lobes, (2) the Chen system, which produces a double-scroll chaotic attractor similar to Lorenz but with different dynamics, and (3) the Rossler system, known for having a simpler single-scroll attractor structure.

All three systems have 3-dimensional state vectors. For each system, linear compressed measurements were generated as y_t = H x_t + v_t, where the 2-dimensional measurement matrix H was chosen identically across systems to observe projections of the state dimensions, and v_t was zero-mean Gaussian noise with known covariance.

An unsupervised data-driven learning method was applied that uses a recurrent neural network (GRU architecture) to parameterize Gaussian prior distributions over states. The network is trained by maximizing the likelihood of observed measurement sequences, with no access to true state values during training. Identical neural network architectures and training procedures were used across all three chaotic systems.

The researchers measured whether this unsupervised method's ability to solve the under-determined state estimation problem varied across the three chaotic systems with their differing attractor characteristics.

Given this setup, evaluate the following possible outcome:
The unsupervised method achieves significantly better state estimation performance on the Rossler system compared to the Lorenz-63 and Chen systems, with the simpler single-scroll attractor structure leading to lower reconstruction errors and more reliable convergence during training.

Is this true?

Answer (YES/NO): NO